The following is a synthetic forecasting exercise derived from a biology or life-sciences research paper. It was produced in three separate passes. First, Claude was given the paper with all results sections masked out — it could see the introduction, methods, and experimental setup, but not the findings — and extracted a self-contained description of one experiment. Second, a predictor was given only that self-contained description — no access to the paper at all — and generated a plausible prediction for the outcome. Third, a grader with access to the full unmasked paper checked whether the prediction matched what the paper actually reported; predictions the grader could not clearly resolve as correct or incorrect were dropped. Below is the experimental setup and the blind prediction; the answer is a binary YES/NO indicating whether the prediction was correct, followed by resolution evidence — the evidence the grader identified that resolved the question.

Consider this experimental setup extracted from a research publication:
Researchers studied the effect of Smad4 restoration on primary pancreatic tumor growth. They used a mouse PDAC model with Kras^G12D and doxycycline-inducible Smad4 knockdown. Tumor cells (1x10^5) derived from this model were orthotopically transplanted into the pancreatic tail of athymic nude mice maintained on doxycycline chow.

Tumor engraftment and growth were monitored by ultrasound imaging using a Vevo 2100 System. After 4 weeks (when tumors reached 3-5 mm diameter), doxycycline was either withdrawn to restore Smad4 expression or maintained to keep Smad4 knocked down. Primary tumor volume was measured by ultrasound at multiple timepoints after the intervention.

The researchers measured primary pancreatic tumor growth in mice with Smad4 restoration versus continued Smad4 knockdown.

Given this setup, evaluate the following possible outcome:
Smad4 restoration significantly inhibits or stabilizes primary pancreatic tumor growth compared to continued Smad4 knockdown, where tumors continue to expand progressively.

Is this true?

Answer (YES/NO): NO